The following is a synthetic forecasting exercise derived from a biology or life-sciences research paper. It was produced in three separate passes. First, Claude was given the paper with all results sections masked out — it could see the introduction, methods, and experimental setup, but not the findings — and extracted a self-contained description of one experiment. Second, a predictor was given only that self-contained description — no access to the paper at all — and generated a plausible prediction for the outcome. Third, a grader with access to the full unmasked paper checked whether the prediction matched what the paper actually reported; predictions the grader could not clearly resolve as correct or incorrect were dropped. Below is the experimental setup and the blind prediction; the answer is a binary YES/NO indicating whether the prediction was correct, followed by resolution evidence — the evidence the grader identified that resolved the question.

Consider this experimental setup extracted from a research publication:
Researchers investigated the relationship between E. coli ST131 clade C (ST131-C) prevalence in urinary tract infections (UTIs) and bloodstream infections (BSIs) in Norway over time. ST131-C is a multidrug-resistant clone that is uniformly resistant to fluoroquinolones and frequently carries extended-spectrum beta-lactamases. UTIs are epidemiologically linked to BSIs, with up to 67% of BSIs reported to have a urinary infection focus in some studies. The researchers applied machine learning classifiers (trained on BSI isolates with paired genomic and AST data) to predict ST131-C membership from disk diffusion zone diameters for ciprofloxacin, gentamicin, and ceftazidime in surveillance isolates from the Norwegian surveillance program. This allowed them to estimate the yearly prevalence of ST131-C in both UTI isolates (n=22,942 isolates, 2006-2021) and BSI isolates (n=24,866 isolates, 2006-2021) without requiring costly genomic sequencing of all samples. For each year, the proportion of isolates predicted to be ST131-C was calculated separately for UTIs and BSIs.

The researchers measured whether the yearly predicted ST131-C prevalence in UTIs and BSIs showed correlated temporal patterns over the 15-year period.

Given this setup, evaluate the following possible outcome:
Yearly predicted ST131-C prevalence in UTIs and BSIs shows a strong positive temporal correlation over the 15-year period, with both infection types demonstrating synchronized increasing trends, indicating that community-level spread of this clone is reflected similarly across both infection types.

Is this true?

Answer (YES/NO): NO